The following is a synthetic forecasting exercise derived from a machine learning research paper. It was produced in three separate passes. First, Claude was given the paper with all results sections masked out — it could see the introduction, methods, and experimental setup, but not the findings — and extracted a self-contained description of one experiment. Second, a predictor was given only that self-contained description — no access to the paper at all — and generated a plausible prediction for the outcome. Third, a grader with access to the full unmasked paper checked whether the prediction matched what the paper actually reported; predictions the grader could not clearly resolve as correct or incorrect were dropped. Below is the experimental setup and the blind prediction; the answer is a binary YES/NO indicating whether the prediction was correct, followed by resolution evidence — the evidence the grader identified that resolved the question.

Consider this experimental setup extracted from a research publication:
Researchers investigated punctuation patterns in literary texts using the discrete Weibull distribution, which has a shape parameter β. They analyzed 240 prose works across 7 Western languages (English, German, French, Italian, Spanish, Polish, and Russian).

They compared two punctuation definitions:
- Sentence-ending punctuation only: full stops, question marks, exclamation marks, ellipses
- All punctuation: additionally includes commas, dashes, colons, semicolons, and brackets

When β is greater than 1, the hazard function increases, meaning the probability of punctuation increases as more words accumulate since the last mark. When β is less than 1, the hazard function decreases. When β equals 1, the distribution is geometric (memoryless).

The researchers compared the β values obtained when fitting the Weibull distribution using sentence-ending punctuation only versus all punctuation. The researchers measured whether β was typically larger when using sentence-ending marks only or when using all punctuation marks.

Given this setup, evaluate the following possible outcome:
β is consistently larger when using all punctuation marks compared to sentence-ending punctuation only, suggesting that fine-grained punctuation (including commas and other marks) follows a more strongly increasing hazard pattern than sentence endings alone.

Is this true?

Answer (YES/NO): YES